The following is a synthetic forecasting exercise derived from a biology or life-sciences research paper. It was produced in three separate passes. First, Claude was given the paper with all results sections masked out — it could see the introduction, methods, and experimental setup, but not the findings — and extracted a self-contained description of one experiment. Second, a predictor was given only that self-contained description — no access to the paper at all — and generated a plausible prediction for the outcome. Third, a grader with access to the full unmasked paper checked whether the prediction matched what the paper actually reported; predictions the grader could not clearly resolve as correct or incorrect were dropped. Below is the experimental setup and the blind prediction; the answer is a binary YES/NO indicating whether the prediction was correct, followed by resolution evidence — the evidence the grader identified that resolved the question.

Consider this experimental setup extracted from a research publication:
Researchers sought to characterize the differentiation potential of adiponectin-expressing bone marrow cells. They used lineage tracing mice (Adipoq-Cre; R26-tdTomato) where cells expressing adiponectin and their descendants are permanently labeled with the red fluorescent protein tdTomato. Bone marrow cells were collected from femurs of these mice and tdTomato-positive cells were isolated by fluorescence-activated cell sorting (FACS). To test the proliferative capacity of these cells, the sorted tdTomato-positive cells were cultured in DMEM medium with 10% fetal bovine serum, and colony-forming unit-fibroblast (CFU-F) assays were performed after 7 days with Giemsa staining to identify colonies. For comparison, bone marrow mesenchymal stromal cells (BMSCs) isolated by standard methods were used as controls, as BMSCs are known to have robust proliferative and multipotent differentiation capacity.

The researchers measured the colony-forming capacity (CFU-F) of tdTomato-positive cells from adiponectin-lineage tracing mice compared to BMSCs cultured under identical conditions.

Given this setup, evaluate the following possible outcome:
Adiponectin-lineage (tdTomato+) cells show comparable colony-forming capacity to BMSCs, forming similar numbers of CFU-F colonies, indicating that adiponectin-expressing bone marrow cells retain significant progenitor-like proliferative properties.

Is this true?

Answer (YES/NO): NO